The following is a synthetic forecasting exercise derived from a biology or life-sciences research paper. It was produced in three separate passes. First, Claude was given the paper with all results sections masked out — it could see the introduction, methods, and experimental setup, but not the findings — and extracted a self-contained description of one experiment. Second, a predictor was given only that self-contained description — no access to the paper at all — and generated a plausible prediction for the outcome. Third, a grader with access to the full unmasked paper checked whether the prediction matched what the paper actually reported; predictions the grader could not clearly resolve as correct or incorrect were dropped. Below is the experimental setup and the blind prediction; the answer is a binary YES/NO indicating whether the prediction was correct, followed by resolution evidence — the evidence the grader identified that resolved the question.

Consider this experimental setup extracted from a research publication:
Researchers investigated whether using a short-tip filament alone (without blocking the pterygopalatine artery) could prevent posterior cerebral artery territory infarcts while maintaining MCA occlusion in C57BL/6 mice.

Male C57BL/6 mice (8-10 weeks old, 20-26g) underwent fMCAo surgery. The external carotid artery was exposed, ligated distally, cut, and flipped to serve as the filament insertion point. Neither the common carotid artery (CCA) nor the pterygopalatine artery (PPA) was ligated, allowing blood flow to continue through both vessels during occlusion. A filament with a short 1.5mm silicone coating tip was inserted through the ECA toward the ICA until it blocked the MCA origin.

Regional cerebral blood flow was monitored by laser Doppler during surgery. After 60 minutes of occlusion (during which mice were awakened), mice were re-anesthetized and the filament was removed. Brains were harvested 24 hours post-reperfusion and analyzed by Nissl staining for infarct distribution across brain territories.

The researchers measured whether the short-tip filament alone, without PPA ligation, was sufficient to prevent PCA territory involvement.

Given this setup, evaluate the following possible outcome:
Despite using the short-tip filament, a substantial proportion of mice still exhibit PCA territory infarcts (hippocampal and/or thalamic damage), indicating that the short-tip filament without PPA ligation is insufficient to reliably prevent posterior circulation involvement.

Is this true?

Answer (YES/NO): NO